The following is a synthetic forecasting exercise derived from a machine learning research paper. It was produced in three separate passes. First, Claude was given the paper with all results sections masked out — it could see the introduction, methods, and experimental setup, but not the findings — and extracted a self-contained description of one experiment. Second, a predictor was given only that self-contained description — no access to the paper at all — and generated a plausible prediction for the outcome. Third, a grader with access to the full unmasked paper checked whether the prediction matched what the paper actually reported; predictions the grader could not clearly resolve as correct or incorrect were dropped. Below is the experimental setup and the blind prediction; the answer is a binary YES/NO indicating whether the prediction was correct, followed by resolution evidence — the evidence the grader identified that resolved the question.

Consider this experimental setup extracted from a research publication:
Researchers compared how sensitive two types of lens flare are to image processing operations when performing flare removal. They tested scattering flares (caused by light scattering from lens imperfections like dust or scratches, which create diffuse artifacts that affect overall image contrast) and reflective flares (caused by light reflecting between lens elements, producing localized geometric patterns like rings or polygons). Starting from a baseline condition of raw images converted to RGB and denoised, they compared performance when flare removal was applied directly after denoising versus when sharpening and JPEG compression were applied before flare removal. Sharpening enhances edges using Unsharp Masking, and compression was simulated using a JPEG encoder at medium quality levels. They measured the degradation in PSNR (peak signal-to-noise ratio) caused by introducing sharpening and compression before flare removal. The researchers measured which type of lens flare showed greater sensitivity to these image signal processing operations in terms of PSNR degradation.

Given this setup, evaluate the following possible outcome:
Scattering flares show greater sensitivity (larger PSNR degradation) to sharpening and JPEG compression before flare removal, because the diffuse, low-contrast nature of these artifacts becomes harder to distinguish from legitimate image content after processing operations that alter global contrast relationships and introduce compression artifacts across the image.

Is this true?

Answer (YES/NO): NO